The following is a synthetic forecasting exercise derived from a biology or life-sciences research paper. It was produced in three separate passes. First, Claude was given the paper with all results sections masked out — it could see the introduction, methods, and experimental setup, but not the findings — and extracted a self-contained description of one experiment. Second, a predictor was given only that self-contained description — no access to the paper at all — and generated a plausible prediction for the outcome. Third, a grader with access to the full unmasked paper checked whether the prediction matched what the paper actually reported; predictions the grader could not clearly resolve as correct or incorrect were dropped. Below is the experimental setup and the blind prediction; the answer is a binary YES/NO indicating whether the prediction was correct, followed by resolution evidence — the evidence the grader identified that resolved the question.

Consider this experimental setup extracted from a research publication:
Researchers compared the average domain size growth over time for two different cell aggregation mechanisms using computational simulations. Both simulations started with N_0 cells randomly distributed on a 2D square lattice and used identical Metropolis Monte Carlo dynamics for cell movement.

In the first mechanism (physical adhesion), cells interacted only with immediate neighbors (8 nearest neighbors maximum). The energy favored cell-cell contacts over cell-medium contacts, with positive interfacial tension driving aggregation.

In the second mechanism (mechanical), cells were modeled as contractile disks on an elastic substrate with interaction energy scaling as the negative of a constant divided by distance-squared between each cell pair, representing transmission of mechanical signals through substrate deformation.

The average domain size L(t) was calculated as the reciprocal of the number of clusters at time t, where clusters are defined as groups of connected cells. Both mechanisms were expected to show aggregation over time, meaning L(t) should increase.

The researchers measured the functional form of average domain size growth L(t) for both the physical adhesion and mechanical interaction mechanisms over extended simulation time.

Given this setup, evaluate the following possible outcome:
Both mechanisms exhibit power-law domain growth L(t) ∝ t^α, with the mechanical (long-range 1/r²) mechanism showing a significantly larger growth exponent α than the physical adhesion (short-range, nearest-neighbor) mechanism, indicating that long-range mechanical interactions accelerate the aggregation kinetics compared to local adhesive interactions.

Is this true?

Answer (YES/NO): YES